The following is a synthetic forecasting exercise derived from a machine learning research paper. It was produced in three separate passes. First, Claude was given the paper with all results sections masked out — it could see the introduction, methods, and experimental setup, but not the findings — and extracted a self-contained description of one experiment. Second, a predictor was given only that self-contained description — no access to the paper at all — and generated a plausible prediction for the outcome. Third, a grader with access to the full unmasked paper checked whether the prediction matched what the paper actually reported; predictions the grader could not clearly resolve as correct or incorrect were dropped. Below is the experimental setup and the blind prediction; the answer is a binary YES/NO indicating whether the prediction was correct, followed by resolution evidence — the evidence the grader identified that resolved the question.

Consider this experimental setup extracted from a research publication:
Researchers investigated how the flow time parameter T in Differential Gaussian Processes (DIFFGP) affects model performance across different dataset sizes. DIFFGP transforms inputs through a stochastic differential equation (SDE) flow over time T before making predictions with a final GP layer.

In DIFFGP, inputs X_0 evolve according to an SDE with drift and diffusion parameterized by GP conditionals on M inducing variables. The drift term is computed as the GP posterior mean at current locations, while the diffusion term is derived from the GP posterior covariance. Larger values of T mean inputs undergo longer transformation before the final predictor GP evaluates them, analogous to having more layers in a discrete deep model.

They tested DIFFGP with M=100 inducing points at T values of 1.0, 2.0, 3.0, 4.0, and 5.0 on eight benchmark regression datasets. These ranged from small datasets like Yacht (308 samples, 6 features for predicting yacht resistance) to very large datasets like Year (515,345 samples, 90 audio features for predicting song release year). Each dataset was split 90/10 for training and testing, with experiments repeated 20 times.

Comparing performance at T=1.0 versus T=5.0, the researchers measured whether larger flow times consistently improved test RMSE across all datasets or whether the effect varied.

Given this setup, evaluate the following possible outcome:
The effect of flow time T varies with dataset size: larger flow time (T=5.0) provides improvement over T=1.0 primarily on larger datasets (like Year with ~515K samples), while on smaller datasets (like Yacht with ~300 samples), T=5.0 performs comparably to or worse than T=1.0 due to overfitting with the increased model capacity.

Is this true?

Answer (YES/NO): NO